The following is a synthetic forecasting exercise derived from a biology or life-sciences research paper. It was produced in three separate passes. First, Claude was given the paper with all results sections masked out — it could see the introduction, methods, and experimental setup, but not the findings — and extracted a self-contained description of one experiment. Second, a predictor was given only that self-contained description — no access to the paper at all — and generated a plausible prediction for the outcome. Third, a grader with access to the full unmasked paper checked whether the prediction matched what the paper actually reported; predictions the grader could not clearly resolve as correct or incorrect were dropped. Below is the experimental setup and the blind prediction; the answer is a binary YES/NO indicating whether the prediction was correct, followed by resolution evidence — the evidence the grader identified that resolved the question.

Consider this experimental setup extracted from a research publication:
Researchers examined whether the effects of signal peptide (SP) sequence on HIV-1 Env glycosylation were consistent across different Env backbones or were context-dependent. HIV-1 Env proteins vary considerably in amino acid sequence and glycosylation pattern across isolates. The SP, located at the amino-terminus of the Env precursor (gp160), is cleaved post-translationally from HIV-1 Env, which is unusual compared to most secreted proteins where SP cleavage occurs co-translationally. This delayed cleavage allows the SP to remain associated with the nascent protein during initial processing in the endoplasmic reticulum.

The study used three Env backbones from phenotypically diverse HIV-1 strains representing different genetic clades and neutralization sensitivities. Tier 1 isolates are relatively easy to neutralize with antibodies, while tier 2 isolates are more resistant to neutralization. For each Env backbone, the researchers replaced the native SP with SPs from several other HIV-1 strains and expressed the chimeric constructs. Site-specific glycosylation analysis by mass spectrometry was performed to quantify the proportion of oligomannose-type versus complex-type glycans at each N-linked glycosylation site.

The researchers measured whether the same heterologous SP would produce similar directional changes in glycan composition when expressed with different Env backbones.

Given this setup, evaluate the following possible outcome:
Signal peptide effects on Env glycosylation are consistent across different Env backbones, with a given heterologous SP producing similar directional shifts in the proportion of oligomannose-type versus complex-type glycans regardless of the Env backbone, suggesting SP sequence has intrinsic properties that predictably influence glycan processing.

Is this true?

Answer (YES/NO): NO